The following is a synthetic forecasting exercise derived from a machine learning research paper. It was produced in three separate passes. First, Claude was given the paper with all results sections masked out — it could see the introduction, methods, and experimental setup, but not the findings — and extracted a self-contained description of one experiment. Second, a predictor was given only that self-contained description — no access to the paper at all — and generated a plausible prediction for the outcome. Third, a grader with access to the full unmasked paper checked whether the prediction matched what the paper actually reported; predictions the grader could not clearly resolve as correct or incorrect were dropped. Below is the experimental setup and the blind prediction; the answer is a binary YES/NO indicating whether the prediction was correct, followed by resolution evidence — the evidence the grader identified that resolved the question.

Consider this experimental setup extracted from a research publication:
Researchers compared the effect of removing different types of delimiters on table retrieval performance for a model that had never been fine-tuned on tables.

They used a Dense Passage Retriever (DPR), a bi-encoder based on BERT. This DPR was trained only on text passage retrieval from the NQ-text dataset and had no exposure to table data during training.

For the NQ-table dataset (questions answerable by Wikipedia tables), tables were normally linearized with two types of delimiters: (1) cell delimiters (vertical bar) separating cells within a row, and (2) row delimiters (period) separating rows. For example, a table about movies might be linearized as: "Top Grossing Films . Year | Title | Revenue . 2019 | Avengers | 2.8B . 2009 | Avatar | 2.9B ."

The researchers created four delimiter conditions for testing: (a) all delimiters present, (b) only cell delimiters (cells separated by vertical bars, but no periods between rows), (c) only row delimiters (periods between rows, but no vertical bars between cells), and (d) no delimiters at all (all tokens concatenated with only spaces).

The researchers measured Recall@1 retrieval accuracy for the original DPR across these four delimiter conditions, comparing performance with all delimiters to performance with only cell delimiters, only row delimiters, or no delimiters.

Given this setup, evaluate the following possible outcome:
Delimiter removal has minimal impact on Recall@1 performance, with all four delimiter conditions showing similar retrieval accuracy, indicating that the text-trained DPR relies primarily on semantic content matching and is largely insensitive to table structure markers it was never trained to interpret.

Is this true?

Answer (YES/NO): YES